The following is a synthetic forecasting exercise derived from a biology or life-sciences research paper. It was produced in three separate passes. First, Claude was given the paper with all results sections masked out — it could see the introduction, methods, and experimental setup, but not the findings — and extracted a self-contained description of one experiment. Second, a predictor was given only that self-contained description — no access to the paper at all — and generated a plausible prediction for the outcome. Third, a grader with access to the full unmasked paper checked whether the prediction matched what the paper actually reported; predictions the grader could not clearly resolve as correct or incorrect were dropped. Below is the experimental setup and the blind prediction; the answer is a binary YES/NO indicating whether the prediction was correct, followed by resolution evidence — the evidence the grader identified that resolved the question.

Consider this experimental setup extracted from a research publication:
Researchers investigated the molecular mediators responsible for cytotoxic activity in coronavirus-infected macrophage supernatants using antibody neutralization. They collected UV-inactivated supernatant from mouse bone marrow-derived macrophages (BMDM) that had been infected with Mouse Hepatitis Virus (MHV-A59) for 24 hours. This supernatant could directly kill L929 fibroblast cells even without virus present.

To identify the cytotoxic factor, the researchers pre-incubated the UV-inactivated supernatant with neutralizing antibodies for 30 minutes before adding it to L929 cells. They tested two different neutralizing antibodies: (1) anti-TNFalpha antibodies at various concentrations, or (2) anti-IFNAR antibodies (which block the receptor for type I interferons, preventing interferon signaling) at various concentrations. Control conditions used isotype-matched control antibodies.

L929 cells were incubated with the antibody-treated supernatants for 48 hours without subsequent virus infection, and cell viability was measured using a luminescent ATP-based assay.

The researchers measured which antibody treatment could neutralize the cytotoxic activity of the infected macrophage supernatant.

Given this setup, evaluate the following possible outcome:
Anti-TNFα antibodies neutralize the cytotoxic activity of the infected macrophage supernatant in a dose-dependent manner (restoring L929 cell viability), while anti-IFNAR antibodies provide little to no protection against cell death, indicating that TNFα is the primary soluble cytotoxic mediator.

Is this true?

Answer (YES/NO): YES